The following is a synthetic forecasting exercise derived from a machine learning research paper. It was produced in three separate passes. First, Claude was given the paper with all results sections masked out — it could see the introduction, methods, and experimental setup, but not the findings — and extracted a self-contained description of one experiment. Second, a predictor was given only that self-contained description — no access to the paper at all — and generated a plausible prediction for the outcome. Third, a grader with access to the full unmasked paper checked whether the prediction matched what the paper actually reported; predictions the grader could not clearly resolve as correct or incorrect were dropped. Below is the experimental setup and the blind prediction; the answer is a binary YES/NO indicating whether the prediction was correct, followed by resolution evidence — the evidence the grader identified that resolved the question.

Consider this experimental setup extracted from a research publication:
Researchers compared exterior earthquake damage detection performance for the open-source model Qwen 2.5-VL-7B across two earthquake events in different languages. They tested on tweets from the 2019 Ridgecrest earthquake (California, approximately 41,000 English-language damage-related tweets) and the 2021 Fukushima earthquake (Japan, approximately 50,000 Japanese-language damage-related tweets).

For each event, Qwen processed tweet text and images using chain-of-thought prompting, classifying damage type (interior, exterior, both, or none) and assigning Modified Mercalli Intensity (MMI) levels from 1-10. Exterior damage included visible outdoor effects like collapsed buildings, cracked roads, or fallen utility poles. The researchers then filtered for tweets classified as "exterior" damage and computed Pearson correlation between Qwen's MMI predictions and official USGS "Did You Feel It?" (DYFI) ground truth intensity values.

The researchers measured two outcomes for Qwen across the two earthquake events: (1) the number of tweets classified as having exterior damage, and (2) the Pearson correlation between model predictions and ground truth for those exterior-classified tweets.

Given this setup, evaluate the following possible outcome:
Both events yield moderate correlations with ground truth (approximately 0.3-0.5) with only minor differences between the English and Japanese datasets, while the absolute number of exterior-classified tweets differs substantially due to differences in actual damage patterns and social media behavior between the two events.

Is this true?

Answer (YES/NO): NO